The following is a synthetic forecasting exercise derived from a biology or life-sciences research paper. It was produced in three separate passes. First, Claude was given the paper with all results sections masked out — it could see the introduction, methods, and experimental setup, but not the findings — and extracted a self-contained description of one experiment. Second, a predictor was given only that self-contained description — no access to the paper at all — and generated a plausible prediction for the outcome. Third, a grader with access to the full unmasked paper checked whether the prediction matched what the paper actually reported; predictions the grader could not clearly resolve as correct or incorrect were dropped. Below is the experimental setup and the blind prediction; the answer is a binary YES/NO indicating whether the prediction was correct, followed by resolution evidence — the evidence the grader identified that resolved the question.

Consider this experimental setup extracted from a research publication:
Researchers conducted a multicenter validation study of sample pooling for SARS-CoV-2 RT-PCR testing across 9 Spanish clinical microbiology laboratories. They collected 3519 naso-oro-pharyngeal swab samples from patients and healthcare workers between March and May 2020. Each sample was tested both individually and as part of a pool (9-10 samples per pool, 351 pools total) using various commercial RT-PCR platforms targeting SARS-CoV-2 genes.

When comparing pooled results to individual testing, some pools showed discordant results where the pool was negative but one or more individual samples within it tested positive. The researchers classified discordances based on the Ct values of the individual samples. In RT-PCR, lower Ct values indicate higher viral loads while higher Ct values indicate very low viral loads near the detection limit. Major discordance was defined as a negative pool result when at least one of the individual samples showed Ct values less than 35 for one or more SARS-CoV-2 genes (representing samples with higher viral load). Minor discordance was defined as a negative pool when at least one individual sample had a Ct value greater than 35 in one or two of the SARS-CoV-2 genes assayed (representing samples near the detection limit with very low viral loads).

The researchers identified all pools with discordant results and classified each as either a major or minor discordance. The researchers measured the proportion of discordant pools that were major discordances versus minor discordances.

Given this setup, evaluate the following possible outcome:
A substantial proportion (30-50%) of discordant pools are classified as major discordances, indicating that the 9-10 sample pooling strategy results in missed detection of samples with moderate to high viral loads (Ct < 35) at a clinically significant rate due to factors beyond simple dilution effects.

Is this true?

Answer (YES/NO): NO